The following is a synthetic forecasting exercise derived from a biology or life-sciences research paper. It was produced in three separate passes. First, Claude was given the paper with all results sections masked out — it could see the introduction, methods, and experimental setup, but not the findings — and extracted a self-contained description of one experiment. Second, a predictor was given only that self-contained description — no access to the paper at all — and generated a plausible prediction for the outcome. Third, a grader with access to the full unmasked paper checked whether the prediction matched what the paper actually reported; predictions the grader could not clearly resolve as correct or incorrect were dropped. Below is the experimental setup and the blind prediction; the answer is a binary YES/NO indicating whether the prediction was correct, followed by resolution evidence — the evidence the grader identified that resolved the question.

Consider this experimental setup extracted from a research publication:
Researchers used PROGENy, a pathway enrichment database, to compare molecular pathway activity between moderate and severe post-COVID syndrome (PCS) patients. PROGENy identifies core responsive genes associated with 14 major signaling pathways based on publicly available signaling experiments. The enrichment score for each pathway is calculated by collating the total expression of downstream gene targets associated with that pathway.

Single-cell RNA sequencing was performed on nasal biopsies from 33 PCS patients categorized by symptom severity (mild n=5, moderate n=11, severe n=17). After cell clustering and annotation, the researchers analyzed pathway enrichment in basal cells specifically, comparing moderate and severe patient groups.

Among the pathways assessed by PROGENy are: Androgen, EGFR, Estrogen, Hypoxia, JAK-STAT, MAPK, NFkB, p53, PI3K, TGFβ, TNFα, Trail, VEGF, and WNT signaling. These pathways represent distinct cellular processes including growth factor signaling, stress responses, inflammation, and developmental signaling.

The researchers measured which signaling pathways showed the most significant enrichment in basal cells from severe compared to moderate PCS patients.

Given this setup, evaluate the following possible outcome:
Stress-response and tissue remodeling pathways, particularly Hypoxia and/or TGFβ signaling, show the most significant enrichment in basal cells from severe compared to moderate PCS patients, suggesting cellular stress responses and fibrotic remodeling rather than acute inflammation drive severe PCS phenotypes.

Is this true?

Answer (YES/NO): NO